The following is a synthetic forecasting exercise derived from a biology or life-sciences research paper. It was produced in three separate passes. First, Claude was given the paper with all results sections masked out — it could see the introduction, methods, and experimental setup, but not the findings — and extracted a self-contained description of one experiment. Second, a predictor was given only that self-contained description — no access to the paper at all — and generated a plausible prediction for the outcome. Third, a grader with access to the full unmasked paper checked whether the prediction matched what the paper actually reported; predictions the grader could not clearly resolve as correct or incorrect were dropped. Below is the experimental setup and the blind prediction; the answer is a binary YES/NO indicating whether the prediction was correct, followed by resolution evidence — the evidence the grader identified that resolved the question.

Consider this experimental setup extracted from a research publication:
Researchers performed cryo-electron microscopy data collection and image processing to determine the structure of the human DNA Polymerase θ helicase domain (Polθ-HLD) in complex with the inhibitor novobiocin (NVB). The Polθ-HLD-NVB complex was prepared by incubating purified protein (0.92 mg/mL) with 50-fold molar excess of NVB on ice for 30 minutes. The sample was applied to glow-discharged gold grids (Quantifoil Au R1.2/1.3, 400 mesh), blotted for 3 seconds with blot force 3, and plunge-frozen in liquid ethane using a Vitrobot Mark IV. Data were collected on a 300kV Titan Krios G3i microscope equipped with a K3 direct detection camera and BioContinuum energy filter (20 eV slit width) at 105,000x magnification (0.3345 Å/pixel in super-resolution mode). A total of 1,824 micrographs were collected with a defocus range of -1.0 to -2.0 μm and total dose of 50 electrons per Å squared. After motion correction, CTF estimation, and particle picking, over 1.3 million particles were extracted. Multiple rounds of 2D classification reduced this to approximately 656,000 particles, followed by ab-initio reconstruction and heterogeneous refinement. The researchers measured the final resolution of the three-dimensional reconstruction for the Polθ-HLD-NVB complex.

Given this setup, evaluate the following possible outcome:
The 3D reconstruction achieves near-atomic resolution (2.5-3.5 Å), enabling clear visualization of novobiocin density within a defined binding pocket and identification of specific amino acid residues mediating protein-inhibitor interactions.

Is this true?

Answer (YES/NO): YES